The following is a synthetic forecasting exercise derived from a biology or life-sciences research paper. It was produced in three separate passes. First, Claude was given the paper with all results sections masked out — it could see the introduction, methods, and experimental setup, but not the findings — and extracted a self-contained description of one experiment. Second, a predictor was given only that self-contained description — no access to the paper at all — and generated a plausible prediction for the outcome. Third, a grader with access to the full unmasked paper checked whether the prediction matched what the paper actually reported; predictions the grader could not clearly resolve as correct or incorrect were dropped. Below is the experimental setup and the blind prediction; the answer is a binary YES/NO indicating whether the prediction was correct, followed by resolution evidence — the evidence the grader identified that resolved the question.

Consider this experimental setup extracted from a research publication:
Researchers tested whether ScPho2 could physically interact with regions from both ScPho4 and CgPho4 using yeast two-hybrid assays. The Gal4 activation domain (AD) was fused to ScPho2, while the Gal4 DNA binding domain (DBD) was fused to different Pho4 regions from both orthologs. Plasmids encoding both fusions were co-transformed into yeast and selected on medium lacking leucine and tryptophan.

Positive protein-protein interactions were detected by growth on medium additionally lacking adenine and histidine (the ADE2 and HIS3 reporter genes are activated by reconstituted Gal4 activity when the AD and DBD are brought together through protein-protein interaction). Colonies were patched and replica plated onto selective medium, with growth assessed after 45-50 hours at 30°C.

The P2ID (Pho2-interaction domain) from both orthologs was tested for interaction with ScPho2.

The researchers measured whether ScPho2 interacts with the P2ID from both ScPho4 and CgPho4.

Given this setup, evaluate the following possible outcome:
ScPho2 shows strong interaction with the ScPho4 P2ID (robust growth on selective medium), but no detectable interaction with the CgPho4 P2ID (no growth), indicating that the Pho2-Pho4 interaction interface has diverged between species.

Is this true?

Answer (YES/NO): YES